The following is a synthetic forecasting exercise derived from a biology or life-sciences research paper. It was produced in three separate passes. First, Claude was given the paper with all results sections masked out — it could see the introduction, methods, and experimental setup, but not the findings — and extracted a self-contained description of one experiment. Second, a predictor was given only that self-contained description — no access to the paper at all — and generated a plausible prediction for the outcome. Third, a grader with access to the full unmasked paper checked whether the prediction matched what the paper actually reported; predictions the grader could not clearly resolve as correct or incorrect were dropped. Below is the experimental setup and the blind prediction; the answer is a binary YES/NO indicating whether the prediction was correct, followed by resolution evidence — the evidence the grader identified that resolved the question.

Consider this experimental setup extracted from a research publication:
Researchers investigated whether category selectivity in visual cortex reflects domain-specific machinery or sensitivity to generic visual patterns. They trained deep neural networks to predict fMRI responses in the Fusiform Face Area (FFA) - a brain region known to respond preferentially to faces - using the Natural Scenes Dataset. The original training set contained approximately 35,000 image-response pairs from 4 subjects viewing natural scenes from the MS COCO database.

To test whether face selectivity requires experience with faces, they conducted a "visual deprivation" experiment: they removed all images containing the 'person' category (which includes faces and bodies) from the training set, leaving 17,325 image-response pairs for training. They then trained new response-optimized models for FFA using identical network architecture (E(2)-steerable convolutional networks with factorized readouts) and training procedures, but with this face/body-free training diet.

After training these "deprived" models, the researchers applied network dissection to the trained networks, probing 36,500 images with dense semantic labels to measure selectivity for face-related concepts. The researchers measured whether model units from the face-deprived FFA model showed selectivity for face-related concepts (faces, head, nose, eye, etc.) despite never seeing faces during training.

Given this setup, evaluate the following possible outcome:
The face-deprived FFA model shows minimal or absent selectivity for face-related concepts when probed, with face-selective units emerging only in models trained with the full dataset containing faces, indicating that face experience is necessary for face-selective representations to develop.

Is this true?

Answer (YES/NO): NO